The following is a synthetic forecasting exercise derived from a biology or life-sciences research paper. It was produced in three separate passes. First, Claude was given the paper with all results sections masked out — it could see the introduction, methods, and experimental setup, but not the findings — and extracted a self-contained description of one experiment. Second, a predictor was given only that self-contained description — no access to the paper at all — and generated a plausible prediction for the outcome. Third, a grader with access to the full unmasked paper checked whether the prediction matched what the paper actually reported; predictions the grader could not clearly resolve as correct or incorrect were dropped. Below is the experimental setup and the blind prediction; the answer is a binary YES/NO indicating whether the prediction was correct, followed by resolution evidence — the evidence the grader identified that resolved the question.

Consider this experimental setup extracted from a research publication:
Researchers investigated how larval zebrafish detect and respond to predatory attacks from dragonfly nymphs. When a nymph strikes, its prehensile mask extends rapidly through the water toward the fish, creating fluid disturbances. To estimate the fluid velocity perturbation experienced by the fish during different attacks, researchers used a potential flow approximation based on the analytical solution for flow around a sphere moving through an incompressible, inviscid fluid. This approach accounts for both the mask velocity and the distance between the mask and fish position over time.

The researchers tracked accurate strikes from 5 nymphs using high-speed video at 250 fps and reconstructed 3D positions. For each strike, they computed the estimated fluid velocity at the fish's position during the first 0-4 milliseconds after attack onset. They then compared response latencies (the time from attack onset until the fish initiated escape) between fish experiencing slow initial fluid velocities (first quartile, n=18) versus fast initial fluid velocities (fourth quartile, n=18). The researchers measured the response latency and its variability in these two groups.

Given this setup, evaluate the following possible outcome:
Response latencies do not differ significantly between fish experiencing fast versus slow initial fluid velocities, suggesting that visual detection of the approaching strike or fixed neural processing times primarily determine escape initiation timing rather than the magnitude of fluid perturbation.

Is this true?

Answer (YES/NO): NO